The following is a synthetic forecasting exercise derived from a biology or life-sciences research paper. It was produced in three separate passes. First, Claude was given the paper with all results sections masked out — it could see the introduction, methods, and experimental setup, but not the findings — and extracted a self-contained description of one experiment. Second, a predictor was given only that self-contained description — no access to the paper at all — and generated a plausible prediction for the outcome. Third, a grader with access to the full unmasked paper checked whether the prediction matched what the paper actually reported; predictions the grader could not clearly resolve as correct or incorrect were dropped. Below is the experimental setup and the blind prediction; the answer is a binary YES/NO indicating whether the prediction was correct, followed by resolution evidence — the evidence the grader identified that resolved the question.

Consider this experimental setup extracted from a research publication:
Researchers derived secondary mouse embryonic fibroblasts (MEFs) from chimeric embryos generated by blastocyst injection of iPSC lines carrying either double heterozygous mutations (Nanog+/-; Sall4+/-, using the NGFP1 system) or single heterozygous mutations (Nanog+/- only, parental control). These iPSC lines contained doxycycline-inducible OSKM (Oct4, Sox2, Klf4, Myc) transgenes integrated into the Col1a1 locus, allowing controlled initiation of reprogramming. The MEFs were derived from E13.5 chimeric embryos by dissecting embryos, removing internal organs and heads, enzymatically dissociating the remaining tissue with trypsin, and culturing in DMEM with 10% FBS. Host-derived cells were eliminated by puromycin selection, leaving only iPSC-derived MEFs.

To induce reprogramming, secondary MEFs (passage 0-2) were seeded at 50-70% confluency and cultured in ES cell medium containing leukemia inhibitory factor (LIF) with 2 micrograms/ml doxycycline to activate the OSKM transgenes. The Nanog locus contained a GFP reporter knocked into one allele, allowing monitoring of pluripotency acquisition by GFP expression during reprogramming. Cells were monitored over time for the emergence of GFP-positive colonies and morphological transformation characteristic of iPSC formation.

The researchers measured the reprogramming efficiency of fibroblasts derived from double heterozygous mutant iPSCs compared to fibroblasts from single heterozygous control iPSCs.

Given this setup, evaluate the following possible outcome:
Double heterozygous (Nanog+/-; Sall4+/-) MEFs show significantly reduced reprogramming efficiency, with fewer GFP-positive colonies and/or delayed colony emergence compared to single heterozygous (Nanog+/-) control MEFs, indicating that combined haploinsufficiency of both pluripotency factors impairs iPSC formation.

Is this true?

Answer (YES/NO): YES